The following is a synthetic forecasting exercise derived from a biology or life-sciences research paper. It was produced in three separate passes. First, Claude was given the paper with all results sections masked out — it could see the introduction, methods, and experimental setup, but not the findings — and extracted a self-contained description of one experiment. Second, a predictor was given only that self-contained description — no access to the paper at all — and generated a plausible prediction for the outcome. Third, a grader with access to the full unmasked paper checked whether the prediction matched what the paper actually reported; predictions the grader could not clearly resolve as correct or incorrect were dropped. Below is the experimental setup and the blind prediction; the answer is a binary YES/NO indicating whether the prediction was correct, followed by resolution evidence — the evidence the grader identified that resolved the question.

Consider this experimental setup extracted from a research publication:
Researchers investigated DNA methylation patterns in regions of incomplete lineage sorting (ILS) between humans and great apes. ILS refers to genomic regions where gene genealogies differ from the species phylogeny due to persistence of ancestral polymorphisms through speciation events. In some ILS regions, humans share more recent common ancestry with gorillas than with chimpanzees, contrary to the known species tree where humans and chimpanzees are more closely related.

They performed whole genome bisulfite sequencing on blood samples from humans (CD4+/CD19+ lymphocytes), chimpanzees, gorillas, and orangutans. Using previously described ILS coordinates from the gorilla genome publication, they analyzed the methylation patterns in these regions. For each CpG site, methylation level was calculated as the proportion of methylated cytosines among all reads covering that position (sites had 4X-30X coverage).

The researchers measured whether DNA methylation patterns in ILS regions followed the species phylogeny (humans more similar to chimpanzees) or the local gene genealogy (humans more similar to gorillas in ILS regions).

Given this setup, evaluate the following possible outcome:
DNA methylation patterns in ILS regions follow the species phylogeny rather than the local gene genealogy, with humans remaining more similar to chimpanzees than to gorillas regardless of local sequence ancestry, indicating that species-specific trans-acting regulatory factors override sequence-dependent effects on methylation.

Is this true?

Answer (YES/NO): NO